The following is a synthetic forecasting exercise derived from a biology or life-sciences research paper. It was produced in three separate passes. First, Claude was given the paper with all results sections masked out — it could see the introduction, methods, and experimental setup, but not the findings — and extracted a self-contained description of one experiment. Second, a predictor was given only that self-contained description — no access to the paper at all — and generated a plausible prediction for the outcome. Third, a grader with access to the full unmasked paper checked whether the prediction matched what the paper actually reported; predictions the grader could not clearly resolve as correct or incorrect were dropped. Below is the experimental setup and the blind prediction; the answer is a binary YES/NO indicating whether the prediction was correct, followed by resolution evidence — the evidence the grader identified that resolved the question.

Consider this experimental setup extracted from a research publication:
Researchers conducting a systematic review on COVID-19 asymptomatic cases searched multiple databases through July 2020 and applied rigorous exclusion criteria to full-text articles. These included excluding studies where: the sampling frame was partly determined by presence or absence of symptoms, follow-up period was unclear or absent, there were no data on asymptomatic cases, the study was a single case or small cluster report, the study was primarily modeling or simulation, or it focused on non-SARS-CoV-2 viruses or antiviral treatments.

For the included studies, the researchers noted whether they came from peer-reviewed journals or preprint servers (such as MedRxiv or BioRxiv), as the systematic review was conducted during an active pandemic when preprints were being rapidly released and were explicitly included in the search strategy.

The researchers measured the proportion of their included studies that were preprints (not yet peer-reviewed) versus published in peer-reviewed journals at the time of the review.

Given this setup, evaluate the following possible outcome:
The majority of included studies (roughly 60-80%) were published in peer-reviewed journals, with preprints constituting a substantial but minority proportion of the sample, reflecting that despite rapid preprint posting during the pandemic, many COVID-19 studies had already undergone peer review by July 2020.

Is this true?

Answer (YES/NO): YES